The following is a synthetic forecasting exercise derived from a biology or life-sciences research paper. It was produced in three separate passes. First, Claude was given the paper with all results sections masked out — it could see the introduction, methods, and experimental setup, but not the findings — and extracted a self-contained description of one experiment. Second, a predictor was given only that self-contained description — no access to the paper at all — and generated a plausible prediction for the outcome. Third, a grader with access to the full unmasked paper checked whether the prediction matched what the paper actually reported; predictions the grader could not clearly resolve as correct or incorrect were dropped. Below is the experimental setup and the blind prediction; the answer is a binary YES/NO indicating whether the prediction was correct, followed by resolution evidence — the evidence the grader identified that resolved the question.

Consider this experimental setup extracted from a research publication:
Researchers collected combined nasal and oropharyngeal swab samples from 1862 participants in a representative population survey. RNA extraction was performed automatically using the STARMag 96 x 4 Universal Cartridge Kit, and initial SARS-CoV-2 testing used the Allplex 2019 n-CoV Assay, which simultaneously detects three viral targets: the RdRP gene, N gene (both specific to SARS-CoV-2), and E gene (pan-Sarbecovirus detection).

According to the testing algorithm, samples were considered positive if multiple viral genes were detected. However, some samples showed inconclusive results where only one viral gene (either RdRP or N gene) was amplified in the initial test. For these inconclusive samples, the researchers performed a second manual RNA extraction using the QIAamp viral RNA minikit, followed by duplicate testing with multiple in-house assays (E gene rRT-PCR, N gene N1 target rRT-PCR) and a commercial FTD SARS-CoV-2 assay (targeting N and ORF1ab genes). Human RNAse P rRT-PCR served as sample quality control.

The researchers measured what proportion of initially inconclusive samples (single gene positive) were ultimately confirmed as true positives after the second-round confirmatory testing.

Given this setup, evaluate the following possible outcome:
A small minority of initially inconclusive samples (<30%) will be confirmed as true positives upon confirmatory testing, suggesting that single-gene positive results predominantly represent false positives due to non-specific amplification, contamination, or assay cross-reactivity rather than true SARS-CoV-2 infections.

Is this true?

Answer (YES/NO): NO